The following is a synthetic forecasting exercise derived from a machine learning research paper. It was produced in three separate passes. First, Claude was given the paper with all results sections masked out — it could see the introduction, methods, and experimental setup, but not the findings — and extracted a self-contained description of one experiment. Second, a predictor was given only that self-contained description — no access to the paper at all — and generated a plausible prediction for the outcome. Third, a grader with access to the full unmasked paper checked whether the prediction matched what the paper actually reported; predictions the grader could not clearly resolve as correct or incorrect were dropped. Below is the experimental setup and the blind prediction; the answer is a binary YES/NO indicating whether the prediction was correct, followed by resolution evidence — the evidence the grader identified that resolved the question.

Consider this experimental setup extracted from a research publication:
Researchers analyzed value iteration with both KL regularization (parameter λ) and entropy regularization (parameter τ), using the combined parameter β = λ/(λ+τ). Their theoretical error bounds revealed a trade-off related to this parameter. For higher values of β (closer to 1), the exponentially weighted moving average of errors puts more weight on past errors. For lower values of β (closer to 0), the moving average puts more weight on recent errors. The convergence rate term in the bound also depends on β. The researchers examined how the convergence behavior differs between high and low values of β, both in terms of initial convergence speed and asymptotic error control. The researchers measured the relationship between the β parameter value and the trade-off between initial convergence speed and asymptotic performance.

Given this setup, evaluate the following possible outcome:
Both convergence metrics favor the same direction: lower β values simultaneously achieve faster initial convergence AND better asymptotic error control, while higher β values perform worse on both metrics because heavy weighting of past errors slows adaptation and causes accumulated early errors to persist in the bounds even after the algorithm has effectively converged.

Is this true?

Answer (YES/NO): NO